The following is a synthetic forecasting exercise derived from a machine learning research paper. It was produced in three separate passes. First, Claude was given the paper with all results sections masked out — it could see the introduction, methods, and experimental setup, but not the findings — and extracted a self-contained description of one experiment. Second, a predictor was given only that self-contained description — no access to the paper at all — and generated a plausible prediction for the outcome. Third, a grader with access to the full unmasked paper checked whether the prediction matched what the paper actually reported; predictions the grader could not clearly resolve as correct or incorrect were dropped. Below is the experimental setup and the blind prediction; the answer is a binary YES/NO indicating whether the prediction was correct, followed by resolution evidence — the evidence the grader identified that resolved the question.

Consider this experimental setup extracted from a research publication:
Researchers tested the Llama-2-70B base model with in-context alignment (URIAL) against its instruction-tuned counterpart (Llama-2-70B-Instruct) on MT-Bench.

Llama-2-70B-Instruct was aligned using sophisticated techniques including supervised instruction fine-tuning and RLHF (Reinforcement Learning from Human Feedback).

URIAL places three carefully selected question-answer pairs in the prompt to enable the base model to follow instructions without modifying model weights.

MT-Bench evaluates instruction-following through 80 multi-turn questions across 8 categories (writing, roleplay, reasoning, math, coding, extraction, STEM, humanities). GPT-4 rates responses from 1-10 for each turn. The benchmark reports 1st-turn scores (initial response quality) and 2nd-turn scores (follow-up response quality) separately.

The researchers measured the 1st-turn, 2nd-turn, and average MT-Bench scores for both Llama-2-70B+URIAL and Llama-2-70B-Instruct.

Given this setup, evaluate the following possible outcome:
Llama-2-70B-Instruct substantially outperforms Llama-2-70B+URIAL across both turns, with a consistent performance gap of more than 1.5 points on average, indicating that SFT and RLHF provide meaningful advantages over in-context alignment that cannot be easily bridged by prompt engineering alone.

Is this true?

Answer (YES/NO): NO